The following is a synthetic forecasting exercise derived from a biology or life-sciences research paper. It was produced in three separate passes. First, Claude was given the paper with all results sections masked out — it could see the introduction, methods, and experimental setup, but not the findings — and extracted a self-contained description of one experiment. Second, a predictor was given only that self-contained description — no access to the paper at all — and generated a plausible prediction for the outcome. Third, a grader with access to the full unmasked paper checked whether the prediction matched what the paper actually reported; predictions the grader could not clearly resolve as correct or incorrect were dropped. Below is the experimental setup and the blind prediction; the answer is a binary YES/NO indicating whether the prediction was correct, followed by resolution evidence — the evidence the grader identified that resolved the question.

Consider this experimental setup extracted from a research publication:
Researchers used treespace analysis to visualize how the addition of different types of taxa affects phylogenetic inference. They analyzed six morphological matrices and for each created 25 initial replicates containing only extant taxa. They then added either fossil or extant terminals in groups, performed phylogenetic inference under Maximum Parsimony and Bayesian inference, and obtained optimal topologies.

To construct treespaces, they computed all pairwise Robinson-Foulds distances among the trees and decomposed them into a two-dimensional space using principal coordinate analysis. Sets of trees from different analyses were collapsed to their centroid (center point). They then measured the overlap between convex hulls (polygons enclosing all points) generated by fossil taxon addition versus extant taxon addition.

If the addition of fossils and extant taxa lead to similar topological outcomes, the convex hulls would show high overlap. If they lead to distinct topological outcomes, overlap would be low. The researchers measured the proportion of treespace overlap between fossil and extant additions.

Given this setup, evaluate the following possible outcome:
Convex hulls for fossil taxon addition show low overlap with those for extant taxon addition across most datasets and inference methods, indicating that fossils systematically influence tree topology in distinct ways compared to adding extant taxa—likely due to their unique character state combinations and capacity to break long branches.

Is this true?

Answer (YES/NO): YES